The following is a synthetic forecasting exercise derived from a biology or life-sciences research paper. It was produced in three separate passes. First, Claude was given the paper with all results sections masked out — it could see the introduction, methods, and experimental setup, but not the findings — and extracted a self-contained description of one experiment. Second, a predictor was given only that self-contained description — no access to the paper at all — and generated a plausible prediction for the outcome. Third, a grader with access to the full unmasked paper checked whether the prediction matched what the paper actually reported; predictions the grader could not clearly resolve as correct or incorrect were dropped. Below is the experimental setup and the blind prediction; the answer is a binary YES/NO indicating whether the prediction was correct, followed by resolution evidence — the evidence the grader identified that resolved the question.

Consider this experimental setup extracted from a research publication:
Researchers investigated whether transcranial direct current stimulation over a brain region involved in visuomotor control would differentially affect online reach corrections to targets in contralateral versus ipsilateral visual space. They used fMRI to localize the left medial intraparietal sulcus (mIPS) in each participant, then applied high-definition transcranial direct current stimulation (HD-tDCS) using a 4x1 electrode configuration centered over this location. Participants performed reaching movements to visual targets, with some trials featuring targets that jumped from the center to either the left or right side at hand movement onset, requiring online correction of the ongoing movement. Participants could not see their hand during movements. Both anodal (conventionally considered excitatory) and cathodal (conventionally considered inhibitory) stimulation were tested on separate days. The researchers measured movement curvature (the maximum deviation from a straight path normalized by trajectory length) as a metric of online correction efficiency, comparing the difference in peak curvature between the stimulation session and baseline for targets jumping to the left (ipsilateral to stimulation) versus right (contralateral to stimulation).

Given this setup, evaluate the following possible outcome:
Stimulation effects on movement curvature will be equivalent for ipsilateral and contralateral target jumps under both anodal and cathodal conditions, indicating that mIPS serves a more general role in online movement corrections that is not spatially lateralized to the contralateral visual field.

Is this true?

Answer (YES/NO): NO